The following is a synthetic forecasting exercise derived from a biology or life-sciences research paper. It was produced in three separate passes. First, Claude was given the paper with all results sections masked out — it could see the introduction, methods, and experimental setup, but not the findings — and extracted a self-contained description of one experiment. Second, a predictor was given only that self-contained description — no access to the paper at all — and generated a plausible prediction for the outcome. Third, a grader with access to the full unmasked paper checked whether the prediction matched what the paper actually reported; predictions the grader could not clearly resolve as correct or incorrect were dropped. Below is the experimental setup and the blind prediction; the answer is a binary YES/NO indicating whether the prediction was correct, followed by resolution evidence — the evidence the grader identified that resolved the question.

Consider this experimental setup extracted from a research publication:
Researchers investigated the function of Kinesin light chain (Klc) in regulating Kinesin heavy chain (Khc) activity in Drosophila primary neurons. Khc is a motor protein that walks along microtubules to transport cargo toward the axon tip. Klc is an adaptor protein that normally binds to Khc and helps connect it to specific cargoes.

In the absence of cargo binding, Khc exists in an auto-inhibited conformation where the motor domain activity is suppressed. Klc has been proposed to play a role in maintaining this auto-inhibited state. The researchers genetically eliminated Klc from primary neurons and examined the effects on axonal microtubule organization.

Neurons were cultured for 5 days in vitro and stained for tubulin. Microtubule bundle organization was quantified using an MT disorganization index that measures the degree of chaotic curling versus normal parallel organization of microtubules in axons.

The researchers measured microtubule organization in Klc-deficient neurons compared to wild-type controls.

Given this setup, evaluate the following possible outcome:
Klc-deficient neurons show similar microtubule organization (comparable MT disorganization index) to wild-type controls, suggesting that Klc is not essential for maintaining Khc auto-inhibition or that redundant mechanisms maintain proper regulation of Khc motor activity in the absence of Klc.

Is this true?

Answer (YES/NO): NO